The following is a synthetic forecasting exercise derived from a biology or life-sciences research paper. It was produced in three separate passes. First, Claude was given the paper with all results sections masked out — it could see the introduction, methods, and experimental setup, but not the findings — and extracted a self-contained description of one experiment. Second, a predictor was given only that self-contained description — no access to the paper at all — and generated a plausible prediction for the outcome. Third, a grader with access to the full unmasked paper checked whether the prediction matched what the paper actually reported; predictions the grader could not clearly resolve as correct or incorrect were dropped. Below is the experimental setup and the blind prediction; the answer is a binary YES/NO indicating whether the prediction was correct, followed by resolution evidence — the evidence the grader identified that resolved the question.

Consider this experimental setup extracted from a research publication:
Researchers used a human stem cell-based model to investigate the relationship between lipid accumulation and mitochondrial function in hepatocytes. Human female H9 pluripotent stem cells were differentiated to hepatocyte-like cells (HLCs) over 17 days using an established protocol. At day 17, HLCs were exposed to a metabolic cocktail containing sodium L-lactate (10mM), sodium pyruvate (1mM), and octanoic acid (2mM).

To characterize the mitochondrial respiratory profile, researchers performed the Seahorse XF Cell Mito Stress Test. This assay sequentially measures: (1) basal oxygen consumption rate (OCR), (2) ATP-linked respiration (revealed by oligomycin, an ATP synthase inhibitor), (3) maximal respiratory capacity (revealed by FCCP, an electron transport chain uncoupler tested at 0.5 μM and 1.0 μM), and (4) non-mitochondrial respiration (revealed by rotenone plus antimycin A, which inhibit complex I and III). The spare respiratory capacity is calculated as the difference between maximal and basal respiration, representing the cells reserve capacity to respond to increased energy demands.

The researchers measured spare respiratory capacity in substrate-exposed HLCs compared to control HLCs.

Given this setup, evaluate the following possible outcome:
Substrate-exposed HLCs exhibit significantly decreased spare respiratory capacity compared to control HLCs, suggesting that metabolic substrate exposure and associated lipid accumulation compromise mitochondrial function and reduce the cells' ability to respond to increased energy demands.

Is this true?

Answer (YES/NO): YES